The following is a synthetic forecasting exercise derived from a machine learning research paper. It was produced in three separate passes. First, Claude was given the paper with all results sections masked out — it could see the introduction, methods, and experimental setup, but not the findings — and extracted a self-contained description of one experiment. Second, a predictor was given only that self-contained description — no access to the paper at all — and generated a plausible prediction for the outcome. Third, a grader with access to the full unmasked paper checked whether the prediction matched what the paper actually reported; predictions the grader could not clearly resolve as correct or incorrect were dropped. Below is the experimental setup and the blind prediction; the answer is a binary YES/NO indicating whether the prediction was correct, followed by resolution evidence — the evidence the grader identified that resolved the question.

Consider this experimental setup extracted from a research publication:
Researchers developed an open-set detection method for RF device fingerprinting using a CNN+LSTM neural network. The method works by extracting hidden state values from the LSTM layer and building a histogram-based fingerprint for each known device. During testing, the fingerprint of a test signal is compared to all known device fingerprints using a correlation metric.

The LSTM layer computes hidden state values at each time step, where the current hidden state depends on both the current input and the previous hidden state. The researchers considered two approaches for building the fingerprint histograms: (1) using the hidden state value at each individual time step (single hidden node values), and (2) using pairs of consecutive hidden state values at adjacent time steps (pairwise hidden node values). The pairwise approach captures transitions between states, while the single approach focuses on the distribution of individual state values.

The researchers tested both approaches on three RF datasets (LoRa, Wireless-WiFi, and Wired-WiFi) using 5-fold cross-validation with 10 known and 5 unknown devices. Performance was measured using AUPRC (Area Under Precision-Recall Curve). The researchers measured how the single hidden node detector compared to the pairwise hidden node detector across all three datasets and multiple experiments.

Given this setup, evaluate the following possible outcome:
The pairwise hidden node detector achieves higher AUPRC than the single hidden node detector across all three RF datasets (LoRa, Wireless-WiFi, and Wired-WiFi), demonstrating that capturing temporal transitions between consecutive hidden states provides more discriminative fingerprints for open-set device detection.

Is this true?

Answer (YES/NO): NO